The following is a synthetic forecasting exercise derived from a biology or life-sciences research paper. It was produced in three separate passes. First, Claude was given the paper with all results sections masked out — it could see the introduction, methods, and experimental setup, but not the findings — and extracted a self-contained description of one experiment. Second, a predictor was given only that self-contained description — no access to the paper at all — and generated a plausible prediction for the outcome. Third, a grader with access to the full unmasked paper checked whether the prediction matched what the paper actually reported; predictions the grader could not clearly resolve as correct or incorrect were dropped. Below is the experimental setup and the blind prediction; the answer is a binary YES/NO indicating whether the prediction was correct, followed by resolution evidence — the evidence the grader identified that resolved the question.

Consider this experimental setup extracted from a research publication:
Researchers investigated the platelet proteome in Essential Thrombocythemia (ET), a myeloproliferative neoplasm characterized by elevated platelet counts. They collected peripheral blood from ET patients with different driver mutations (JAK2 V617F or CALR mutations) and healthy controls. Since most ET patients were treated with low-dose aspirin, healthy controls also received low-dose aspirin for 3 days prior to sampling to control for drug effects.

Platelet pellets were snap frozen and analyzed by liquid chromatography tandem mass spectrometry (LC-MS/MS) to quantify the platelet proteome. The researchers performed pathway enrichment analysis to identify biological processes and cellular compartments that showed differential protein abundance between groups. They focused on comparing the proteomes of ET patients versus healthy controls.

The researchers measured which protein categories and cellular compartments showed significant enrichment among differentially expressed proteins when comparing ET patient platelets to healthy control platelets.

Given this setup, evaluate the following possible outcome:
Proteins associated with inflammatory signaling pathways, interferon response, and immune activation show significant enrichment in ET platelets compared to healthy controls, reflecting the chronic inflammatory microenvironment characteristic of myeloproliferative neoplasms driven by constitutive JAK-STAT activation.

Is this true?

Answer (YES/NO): NO